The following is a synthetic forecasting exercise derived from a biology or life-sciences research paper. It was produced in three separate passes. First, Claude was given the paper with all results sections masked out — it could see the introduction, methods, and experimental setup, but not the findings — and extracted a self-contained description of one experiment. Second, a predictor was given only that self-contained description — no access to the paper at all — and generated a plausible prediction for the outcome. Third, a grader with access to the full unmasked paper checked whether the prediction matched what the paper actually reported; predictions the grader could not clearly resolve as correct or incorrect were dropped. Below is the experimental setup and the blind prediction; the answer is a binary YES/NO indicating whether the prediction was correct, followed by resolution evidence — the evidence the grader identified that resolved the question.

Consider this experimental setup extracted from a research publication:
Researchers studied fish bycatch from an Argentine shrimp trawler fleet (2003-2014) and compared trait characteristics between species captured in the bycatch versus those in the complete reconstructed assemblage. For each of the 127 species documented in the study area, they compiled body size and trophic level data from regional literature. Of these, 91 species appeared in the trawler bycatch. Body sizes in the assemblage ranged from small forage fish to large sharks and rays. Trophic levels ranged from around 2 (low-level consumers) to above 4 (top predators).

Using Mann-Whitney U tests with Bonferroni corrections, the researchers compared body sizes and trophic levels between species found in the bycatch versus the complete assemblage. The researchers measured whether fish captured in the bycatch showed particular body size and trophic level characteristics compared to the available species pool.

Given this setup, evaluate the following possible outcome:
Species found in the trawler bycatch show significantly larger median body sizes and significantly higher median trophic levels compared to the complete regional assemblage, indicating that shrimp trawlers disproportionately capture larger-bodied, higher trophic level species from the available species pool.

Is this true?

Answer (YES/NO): YES